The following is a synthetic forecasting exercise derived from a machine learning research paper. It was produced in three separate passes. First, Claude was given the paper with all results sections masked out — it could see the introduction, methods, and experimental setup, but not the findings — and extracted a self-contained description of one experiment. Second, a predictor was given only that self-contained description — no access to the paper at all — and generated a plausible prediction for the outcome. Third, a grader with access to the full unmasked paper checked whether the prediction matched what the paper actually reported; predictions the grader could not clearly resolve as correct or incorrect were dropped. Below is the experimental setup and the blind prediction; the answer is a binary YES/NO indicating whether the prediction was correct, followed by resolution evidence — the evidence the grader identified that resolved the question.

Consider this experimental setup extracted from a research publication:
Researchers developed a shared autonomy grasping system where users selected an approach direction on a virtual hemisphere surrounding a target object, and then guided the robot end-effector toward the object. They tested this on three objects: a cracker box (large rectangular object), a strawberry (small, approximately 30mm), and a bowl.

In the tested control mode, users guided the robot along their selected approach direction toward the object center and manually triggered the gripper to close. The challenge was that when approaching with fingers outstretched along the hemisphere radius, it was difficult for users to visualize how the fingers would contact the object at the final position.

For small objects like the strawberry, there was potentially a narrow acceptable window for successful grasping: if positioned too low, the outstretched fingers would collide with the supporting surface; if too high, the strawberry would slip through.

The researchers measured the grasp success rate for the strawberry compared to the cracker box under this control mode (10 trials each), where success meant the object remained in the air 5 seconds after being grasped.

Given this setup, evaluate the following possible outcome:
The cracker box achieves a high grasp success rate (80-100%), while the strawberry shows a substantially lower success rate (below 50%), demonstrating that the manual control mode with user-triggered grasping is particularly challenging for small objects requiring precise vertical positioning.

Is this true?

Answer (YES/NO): NO